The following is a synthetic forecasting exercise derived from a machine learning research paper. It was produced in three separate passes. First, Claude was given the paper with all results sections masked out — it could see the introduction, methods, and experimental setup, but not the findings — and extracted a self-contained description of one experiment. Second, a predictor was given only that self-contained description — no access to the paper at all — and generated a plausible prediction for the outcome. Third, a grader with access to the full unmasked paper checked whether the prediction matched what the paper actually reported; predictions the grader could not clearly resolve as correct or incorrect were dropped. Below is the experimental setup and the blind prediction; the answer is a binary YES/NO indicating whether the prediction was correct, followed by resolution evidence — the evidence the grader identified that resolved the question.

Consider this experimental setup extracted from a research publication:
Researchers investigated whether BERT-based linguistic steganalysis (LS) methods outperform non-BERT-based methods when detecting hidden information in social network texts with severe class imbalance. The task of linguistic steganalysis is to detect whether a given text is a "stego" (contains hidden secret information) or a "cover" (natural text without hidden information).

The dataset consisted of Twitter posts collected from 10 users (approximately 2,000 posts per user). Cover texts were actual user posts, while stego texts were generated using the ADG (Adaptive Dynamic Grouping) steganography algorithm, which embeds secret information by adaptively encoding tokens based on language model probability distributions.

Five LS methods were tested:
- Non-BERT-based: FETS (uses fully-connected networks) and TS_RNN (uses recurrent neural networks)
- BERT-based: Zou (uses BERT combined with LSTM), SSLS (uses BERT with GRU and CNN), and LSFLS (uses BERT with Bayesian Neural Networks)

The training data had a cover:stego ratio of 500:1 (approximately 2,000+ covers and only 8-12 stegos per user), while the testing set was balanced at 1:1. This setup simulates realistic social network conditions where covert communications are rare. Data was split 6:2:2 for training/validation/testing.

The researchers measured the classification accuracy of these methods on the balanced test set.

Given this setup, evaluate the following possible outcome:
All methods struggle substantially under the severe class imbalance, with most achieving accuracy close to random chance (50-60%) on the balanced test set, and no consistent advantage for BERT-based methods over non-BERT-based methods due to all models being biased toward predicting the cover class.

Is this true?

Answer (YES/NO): NO